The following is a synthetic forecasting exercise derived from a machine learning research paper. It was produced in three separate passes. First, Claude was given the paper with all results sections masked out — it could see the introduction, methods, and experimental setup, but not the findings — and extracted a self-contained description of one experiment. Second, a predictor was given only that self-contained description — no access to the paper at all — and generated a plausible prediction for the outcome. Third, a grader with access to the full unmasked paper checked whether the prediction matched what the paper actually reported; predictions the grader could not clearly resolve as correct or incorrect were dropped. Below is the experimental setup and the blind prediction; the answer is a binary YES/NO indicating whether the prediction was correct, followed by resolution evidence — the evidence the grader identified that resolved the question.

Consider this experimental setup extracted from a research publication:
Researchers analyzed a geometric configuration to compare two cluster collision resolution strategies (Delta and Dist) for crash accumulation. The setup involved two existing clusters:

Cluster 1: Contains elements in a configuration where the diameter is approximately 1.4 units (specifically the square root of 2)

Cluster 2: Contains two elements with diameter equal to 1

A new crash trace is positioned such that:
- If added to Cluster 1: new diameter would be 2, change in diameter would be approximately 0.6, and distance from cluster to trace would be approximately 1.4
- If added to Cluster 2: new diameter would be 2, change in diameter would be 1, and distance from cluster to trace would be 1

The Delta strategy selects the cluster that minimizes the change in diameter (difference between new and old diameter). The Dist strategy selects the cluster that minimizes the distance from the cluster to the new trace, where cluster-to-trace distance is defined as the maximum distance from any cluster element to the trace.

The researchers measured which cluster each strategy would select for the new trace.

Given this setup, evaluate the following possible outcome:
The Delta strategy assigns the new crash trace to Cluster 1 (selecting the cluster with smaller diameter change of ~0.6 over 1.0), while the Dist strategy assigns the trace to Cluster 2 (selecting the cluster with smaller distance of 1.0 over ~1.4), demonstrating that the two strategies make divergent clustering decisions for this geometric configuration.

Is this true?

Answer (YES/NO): YES